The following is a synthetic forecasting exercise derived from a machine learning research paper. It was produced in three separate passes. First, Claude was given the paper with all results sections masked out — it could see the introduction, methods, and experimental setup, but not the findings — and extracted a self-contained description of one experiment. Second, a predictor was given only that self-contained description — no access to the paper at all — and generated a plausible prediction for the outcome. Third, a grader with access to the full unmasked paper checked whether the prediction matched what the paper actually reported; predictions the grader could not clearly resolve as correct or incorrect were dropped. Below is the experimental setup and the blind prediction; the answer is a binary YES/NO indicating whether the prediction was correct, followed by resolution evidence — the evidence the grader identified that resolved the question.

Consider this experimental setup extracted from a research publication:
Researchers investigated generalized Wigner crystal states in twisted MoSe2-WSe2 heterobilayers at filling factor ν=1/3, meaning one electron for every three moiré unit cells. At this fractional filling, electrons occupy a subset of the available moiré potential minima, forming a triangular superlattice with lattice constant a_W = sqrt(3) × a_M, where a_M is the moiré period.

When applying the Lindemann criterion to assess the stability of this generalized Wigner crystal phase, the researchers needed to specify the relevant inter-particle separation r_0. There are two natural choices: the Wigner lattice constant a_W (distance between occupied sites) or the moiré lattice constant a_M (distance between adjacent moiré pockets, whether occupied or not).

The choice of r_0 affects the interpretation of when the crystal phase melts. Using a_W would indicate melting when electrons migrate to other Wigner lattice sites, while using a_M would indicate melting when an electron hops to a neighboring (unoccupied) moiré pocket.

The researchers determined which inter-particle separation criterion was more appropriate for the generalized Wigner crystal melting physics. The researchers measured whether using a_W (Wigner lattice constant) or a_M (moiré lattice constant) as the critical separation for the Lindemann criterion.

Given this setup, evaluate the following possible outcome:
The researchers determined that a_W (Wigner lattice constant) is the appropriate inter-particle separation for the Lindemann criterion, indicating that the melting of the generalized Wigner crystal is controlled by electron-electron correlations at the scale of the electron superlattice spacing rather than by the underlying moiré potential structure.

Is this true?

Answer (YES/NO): NO